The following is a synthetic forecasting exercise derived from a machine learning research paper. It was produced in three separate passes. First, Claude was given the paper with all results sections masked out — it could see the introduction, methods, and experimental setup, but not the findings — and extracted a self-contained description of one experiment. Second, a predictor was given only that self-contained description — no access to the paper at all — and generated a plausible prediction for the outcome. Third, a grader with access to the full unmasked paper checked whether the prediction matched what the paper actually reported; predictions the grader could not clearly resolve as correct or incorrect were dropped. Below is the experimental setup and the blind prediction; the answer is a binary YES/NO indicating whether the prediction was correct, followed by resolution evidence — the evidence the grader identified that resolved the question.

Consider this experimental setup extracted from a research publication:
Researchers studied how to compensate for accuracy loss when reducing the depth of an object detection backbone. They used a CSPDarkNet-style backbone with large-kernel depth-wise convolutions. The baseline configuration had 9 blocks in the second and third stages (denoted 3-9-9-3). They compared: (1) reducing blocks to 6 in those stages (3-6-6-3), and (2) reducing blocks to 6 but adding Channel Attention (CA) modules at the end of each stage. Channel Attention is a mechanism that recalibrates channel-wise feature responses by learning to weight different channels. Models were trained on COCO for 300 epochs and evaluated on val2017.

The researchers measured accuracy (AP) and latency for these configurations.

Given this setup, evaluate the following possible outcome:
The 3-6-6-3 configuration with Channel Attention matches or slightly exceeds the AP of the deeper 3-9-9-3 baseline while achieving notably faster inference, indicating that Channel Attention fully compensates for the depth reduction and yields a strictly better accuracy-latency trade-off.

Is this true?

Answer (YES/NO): NO